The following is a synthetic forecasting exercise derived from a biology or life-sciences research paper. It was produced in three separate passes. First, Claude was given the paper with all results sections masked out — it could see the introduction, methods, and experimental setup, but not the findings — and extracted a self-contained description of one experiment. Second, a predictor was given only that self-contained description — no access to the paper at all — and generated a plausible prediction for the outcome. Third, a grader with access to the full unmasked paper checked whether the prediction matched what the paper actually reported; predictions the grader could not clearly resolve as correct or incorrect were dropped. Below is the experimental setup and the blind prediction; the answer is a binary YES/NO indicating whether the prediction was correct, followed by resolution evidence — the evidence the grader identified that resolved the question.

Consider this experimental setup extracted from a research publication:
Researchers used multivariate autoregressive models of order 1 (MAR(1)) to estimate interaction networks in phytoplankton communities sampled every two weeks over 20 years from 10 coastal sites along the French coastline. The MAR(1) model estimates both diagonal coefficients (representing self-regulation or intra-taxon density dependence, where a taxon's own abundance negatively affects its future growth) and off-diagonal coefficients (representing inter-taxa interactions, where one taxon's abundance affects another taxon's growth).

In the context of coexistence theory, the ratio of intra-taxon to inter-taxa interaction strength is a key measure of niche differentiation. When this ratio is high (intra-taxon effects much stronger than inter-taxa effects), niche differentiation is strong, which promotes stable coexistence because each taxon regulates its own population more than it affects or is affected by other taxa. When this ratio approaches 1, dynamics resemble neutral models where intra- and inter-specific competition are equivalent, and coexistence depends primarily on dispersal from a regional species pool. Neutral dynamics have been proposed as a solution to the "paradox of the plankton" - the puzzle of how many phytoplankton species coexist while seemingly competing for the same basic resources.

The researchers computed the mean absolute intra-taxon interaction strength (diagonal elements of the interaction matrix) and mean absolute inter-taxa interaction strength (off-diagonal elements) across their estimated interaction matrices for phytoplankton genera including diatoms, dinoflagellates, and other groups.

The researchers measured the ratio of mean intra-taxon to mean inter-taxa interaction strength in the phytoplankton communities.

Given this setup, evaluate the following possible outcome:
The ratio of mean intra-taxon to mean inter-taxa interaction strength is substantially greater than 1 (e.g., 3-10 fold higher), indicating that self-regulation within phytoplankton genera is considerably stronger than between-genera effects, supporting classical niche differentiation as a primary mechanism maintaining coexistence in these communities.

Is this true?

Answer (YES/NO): YES